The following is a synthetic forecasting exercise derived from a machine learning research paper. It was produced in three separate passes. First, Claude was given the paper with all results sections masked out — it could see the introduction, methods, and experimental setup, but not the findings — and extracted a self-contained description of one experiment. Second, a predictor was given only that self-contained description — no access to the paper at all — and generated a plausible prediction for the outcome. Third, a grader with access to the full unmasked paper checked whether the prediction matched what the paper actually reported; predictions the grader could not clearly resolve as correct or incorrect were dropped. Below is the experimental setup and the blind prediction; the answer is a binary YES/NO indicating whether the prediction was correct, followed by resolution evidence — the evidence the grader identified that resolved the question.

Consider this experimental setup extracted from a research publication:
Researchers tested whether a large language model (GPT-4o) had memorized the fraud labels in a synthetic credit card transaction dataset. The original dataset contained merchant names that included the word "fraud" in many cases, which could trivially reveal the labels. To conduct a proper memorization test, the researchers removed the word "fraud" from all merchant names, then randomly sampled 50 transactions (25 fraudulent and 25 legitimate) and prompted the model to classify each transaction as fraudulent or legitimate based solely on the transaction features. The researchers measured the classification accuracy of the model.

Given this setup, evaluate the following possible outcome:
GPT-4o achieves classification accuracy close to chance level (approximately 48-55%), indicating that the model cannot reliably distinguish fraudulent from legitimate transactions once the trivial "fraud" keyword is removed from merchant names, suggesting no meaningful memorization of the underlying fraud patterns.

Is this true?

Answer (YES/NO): NO